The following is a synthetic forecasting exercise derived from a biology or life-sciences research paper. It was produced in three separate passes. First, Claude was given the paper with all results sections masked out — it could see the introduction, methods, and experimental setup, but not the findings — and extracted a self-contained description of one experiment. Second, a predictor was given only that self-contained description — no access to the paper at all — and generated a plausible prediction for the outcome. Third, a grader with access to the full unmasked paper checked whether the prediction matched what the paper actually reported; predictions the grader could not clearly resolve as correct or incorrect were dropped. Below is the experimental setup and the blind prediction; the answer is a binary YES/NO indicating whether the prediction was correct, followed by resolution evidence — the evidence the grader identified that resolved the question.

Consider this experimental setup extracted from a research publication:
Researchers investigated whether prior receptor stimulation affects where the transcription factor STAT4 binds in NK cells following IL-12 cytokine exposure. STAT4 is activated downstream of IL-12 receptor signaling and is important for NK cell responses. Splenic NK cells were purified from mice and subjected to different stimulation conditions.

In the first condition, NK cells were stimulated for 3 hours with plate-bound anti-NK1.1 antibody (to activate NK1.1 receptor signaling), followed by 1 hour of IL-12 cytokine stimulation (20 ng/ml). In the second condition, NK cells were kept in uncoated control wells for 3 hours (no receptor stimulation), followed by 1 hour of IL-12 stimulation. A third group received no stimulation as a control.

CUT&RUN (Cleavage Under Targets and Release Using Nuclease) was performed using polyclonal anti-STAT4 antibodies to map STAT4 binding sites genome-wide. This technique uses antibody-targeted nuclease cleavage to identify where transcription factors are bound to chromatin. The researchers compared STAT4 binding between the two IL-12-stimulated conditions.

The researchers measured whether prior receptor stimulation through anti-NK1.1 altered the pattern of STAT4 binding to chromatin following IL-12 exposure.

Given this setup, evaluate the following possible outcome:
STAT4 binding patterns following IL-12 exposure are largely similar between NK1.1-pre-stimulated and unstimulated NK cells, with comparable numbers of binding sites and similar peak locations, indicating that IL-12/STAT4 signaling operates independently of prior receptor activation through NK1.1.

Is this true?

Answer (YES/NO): NO